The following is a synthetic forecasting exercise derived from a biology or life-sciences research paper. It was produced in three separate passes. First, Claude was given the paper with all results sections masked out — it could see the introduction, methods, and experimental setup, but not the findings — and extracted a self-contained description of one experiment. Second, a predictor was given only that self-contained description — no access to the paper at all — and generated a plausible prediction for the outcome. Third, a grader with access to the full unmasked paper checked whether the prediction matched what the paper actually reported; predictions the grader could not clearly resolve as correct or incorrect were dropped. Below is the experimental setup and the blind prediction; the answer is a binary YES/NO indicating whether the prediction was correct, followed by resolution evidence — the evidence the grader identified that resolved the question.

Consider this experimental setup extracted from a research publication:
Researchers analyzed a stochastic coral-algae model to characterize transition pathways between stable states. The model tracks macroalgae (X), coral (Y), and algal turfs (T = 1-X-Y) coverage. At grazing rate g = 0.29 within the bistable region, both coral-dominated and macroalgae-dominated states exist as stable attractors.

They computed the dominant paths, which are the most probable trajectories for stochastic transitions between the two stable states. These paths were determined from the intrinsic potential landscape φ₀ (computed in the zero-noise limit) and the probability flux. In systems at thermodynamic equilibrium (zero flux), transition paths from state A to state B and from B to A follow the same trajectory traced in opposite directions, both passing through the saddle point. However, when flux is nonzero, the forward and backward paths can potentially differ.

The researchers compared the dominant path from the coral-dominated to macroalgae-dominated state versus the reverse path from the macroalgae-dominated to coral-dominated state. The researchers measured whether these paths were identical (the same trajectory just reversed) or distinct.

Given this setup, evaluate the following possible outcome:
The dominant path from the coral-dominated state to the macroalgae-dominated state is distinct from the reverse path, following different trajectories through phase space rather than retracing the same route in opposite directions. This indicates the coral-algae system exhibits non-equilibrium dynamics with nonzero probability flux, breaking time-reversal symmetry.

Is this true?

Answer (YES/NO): YES